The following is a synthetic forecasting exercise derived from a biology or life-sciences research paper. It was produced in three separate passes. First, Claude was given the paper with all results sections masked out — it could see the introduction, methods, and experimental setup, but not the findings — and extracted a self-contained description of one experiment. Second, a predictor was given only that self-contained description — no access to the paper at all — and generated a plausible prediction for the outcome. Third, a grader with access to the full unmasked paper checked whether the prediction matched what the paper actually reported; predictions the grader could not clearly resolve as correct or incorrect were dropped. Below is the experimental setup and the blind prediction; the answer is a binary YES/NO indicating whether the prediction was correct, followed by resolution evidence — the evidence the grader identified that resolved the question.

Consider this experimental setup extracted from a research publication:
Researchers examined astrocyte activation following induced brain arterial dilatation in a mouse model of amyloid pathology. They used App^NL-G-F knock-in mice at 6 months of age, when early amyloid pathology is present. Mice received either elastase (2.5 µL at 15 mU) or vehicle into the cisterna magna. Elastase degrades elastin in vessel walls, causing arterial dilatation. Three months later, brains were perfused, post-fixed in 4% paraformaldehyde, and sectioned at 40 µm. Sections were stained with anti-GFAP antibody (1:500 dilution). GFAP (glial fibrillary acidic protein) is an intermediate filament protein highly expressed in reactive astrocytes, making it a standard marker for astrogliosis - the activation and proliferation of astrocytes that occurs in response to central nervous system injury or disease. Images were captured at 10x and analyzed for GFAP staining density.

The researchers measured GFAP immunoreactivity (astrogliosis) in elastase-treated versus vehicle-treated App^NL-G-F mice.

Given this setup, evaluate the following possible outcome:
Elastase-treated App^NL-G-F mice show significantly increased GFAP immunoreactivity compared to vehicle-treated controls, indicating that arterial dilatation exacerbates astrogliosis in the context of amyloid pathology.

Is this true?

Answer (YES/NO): NO